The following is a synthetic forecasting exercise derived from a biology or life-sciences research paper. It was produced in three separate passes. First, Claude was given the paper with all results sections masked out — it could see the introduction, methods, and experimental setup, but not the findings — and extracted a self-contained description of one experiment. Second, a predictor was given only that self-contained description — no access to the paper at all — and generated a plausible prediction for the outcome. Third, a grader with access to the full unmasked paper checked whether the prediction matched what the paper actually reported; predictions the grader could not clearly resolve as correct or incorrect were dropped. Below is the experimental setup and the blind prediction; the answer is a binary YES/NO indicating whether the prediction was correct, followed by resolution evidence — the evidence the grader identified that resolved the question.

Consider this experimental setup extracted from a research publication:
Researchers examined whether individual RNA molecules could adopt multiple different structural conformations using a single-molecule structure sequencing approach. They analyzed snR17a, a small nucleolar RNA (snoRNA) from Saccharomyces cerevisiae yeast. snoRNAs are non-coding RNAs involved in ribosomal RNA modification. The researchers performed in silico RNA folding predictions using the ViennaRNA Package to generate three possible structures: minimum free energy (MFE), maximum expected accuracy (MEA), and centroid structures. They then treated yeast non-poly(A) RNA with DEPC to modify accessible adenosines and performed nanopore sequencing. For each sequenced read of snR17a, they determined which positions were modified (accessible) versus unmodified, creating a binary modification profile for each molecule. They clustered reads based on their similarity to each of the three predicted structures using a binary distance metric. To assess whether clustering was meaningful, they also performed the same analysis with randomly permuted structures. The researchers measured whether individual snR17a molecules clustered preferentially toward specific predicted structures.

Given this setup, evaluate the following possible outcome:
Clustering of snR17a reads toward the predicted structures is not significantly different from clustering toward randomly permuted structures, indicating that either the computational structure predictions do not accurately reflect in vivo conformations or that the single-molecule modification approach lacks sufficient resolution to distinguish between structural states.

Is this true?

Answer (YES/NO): NO